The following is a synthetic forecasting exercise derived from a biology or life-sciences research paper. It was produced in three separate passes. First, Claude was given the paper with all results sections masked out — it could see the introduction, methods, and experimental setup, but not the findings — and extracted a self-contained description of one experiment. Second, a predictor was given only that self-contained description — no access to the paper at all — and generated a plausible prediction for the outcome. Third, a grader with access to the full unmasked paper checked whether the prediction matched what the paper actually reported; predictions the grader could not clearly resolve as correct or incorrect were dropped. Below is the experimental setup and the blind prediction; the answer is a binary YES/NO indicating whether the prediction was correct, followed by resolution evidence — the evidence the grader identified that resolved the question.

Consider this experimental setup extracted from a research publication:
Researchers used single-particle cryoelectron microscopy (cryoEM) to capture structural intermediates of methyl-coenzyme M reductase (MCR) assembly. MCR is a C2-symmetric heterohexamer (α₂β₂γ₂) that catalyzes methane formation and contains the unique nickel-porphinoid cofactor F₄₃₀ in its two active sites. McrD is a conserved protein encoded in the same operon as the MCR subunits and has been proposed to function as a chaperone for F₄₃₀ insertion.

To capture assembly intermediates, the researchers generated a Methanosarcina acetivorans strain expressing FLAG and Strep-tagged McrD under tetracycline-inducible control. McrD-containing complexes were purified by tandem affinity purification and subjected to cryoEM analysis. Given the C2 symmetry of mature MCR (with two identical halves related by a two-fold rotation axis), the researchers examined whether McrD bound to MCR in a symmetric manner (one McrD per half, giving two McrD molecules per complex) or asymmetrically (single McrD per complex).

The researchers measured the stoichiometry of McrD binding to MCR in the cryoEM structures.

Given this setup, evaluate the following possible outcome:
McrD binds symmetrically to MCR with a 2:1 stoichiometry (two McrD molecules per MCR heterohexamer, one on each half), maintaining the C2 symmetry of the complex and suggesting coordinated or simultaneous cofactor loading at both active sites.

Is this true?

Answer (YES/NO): NO